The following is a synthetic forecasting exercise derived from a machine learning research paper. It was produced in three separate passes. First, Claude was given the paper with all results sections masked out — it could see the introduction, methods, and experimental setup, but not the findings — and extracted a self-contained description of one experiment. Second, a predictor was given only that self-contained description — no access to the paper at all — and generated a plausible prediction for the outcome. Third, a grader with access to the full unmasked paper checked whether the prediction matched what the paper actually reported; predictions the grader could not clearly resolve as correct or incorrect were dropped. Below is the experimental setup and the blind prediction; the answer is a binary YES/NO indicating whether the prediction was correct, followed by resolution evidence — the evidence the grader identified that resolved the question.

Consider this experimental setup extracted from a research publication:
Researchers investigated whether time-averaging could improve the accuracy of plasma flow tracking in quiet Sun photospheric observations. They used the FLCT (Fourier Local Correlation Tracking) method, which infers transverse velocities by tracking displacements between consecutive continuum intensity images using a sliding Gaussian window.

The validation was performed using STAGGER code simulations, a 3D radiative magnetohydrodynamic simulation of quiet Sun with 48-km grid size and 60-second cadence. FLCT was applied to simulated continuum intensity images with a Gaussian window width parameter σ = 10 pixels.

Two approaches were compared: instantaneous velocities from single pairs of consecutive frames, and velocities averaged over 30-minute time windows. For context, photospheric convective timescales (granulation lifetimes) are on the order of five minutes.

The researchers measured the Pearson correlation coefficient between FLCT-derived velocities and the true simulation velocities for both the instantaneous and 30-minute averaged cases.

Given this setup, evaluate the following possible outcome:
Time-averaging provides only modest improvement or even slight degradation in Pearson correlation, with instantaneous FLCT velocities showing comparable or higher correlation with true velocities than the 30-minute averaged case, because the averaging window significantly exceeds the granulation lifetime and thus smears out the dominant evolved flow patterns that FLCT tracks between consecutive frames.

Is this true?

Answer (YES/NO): NO